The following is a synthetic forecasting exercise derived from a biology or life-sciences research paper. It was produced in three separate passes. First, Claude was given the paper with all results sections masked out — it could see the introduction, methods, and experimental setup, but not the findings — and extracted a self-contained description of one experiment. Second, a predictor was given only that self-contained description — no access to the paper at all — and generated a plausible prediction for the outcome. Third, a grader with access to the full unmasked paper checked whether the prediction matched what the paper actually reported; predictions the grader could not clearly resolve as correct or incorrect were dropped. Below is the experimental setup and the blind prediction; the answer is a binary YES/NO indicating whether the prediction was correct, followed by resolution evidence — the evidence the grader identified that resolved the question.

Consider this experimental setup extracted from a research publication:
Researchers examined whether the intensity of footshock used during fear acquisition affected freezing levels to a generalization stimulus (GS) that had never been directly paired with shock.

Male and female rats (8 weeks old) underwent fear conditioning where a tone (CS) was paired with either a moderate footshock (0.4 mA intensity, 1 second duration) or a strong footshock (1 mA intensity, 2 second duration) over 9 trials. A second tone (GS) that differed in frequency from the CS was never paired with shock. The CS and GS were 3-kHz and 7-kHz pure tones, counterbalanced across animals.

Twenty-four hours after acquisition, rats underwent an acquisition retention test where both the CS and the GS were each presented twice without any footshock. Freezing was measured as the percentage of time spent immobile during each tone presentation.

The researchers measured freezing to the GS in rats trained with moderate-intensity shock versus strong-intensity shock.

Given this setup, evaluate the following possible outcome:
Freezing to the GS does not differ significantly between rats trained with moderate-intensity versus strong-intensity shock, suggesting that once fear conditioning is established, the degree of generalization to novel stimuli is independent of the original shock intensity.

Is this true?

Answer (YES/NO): NO